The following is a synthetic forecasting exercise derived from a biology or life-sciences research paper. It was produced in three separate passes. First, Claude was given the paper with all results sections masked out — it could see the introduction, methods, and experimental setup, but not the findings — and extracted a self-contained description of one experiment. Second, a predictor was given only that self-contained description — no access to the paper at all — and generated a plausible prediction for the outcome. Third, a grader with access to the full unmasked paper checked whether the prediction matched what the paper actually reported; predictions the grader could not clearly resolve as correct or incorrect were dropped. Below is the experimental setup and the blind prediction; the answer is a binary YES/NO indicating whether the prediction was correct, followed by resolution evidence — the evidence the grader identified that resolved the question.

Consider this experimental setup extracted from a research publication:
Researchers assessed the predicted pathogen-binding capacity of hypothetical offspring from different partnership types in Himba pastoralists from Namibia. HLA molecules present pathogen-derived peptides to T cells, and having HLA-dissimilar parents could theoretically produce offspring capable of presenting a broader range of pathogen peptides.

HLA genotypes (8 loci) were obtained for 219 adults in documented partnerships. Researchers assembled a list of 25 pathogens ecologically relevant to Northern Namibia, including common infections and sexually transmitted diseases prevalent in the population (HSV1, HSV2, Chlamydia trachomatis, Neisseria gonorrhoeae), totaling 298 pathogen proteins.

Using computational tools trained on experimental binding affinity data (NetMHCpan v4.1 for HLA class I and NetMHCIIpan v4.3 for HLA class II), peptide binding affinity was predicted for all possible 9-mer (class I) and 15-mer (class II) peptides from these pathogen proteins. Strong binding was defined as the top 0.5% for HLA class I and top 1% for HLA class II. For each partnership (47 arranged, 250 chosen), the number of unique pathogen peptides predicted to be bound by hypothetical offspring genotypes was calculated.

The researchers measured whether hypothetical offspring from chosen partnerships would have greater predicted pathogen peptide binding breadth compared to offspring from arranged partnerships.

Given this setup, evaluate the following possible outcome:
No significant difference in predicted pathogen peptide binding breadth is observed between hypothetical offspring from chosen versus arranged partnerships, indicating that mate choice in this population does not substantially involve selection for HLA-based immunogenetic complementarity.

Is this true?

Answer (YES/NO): YES